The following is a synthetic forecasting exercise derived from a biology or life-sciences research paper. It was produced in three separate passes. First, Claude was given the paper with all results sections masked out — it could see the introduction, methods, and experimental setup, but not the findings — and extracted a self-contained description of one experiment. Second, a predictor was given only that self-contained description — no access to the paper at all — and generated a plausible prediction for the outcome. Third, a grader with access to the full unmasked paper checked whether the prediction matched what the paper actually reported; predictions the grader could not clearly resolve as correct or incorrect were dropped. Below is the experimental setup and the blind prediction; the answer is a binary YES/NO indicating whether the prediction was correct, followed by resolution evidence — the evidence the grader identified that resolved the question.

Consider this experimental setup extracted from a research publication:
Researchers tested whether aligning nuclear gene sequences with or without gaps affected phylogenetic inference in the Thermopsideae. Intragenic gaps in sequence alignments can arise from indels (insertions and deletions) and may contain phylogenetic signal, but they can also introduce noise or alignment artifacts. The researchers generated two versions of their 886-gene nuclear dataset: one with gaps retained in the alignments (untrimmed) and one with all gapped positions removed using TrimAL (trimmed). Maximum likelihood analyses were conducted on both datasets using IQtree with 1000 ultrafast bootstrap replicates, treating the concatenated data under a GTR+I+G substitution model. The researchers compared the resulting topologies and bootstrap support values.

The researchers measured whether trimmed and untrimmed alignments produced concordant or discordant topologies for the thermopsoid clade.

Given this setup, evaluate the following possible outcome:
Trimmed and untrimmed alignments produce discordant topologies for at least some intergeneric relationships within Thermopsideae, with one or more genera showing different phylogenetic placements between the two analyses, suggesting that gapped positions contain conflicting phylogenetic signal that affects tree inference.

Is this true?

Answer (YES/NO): NO